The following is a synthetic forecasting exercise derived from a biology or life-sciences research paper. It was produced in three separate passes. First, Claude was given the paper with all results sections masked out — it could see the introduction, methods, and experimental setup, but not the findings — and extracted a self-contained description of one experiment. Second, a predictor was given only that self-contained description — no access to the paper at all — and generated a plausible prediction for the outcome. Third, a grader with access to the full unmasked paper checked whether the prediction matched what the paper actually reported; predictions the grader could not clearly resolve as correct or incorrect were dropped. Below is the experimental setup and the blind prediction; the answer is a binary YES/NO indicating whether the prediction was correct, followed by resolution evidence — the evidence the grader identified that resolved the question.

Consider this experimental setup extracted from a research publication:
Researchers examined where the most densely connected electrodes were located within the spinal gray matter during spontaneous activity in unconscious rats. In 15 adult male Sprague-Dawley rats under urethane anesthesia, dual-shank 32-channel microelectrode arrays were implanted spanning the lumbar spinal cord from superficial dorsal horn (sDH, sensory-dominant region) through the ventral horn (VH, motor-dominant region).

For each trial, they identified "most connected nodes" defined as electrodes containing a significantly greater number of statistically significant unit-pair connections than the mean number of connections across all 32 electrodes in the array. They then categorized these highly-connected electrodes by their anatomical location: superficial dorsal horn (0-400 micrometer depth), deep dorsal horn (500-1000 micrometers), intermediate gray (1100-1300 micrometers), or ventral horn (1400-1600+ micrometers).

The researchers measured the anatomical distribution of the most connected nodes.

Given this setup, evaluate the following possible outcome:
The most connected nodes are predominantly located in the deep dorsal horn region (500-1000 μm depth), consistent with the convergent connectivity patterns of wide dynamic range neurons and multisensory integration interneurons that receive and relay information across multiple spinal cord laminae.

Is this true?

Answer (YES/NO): YES